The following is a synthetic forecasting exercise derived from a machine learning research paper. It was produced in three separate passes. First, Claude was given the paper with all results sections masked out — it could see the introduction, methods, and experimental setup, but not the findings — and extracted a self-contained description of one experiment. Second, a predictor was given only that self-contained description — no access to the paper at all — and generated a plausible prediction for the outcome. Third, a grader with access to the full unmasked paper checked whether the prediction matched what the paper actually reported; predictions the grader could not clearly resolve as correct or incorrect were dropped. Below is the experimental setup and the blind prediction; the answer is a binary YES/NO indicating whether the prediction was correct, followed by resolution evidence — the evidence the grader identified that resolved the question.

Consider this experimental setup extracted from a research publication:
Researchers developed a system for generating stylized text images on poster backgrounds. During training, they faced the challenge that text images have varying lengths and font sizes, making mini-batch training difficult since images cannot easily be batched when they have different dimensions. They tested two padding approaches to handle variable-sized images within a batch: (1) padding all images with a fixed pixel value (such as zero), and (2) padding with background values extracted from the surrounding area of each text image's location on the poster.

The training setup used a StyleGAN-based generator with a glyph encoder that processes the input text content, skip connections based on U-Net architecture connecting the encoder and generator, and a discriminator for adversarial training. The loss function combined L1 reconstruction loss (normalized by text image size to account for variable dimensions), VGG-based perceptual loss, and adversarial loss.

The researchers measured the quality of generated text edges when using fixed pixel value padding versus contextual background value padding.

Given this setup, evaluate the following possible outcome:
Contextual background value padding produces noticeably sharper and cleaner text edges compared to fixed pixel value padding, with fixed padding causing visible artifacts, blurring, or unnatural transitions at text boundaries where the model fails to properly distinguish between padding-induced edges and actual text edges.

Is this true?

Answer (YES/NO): YES